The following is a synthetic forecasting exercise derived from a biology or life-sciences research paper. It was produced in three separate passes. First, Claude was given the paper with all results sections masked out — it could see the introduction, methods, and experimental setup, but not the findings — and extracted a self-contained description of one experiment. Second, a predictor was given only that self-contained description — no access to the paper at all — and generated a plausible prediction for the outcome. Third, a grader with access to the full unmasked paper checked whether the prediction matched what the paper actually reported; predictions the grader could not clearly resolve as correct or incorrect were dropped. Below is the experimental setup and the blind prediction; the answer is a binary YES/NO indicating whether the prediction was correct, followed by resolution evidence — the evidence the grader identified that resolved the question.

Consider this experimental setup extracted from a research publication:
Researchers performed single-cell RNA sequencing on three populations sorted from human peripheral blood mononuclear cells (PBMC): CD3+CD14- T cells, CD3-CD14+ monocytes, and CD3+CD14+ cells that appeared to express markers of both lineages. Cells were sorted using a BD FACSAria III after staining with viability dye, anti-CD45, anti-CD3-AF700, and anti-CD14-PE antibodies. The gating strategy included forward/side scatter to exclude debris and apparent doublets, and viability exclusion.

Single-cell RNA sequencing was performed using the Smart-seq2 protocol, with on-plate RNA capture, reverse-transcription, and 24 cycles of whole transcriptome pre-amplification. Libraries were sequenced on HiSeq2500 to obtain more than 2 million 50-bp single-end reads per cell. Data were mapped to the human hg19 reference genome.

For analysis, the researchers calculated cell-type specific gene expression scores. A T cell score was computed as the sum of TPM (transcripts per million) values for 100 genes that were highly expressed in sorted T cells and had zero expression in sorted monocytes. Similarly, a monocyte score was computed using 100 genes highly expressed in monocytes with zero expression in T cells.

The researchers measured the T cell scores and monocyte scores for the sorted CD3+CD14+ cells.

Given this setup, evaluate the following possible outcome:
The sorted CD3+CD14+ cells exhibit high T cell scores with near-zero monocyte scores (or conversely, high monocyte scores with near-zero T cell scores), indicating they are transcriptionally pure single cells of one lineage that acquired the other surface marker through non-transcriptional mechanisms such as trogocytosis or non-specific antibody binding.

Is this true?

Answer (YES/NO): NO